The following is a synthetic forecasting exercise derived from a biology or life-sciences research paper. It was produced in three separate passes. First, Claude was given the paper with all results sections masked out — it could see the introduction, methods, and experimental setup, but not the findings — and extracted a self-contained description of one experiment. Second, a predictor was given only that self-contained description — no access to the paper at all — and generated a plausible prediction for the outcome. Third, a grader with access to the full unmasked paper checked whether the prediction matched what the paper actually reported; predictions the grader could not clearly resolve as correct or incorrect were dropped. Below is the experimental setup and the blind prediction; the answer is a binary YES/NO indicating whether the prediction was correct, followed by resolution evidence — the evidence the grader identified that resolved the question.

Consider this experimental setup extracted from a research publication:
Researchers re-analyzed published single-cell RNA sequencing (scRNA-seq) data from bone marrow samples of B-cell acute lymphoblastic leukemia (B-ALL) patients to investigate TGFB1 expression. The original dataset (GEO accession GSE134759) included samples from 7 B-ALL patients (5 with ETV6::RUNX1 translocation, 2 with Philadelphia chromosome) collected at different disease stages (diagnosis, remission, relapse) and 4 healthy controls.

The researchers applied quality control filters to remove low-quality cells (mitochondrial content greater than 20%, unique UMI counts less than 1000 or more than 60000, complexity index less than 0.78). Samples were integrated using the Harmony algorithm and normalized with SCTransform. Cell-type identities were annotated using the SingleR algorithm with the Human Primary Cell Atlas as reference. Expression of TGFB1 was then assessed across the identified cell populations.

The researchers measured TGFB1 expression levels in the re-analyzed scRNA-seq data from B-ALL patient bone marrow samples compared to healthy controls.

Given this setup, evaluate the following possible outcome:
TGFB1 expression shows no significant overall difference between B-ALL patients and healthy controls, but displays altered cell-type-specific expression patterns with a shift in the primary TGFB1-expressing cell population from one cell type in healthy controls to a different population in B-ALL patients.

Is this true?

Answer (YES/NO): NO